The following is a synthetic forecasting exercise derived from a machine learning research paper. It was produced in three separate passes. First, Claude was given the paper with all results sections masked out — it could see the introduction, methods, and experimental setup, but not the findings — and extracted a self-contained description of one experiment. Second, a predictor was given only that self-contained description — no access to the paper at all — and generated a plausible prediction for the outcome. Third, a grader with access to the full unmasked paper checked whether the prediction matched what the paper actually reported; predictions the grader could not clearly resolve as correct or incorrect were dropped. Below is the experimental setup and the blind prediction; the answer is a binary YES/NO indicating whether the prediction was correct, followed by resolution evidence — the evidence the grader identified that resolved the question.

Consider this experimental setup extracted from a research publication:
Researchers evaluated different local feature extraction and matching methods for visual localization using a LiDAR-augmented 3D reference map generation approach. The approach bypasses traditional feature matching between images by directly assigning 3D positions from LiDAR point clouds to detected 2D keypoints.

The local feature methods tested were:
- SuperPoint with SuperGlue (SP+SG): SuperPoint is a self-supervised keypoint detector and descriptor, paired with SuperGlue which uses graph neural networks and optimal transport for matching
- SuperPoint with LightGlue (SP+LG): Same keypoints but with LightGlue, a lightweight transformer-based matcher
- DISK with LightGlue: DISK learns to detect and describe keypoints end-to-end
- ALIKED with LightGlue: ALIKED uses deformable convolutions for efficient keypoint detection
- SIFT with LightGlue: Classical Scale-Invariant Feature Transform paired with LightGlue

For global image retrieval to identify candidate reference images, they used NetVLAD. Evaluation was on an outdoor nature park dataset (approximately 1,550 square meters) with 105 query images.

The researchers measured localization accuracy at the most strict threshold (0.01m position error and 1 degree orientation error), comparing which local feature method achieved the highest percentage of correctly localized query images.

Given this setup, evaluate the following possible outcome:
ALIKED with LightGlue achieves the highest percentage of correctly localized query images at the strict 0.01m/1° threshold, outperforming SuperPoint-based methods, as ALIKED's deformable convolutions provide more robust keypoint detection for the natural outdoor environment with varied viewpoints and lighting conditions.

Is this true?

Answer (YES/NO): YES